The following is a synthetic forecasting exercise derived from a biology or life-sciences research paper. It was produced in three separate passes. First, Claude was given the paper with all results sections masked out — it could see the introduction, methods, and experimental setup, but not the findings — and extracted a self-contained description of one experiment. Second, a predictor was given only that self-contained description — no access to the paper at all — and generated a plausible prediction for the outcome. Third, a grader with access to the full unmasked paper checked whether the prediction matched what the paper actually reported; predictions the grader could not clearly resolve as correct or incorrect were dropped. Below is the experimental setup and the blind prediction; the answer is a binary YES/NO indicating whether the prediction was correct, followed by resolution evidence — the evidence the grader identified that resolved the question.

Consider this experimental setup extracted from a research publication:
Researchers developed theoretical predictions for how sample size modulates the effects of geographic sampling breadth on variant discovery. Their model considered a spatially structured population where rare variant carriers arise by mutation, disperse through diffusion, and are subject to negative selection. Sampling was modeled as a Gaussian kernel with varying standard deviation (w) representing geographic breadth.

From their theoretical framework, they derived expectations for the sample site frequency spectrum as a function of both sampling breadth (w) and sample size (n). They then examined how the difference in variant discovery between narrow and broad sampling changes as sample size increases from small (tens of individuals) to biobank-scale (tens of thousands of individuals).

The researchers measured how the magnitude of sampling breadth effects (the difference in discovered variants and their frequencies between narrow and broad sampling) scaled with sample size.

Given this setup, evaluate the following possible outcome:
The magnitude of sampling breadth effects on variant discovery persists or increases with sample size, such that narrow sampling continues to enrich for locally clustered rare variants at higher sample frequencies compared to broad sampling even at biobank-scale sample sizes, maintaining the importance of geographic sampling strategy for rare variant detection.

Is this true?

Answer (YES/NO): YES